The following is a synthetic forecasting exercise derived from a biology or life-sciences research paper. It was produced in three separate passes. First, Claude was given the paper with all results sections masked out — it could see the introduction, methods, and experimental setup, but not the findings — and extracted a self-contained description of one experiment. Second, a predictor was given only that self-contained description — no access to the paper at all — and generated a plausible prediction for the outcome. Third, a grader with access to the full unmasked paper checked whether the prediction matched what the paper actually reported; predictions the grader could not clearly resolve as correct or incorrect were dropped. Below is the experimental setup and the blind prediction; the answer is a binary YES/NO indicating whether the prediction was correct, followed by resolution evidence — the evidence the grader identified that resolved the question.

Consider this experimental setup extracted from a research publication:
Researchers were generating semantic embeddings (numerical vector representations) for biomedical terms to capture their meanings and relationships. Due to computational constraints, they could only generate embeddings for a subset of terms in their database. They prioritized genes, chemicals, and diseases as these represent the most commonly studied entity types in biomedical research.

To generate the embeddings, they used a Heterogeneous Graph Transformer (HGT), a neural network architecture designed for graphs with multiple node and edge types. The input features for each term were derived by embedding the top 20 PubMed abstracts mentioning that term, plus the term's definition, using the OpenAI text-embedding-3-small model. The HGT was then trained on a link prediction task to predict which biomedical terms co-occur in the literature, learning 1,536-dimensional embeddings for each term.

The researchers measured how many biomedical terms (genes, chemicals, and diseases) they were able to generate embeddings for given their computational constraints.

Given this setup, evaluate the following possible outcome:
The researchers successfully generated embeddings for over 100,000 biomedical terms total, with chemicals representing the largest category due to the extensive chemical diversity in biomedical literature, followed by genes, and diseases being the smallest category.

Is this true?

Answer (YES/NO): NO